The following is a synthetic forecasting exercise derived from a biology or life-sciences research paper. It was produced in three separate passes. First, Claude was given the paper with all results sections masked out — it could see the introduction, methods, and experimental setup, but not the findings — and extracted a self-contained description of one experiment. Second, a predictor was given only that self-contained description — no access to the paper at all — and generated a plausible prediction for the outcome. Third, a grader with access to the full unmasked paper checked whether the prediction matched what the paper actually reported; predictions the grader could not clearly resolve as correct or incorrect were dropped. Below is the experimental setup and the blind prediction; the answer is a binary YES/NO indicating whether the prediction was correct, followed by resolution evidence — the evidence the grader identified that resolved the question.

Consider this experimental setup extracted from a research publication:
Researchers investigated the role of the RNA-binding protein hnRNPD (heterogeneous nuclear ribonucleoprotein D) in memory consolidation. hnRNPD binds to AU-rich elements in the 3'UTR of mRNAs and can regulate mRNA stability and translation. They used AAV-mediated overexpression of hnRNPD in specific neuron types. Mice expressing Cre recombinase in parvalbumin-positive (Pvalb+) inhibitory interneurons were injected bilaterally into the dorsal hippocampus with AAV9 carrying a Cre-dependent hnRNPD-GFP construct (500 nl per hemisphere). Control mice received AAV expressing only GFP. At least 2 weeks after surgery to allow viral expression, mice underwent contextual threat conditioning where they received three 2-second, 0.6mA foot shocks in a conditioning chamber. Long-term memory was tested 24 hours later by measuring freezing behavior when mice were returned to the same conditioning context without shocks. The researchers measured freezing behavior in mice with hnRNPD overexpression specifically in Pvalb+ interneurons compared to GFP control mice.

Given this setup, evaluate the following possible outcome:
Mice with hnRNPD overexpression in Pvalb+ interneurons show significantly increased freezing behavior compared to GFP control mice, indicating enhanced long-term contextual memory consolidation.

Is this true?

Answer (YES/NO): NO